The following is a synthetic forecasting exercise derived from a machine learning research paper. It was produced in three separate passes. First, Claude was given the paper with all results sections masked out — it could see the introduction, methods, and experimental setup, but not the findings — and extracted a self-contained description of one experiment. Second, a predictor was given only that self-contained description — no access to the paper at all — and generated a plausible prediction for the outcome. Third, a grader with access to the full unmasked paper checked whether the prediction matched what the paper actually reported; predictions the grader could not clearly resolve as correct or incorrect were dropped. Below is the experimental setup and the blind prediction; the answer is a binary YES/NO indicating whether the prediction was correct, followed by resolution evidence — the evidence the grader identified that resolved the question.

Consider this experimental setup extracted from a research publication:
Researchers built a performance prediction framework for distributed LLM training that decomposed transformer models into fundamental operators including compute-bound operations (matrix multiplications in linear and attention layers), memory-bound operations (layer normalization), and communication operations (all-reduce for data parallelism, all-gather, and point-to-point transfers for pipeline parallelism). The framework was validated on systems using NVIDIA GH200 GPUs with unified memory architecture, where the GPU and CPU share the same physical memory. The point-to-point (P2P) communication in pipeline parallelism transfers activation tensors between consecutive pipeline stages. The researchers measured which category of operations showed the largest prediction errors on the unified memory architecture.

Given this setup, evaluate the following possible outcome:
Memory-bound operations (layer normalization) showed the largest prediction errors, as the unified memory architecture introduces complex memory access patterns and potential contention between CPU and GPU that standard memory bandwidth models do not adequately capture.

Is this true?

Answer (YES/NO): NO